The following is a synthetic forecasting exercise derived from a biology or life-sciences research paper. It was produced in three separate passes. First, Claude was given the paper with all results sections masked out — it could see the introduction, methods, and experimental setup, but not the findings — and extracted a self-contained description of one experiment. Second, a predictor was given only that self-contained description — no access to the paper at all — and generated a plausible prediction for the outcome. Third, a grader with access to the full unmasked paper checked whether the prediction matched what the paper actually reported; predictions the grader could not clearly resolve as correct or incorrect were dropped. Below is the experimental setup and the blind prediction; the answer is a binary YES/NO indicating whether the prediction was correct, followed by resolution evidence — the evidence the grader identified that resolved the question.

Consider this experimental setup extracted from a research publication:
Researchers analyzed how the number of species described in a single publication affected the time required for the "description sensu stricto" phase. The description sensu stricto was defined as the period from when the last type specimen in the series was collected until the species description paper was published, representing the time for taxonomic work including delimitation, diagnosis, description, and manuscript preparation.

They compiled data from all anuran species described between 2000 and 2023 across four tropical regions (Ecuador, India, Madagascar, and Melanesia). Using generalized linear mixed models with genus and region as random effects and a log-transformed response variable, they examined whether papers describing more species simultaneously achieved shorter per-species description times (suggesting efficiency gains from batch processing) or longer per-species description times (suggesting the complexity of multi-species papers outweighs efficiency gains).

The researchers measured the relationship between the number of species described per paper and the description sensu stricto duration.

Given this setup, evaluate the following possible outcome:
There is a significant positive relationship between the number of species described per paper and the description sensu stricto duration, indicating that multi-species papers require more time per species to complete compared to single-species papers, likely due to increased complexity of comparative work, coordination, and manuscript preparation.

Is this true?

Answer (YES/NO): YES